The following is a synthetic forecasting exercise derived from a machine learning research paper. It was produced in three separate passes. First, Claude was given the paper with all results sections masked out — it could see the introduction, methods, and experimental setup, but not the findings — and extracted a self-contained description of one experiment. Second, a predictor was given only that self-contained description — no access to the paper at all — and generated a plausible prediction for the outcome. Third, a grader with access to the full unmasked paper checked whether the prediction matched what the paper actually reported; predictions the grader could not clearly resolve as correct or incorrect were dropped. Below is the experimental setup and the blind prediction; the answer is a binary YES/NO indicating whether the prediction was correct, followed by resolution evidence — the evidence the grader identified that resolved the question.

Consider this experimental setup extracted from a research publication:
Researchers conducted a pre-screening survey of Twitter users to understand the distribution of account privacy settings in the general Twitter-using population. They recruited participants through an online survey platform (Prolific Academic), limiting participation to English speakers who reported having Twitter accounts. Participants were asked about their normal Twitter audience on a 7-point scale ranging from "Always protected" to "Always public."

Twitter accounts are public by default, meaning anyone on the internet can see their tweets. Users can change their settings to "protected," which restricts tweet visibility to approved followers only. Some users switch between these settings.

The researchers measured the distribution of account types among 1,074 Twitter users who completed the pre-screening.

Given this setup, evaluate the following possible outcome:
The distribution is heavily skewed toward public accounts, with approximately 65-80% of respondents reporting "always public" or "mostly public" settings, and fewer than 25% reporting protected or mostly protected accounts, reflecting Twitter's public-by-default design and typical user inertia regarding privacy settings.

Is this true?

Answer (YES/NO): NO